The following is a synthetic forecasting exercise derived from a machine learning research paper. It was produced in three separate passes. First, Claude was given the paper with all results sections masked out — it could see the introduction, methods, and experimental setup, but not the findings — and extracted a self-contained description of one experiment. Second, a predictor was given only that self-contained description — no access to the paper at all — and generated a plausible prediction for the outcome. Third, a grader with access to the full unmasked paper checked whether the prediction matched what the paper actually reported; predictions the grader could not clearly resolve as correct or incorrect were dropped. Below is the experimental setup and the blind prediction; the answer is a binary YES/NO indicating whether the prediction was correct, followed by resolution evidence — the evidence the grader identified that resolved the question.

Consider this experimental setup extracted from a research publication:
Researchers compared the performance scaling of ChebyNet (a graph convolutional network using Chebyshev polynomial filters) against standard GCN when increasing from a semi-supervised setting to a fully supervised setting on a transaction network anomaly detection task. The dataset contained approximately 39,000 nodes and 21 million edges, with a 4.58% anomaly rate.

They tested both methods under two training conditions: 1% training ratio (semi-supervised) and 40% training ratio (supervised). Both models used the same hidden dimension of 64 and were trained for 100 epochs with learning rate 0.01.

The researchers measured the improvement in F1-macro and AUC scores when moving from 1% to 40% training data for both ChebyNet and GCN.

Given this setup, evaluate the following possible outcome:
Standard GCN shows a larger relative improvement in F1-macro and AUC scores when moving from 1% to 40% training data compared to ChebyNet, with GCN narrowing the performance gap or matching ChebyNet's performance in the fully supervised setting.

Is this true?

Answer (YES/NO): YES